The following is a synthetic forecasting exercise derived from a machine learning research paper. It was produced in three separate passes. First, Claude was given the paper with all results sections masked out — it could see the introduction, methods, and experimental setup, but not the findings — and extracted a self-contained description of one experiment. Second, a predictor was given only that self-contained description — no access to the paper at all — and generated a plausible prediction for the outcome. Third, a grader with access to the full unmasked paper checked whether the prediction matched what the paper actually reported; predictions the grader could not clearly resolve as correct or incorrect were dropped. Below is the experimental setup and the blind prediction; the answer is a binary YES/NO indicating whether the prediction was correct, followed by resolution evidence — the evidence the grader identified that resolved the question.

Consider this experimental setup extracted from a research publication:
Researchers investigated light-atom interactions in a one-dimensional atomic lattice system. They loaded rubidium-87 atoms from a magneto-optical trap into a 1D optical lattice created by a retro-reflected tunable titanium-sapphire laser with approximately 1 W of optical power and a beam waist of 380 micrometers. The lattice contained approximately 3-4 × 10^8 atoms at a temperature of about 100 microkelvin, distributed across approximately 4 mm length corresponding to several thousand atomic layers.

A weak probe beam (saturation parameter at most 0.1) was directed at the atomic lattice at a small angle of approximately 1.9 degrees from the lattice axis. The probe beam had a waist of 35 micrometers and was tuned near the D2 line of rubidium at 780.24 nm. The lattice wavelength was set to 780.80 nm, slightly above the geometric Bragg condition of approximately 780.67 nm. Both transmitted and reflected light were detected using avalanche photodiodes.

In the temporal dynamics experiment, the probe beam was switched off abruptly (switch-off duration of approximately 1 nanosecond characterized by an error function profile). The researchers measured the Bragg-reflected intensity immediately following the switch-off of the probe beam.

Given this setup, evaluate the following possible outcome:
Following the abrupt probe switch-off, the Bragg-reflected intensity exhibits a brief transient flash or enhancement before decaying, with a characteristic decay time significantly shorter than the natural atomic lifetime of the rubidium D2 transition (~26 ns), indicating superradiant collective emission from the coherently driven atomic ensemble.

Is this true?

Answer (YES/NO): YES